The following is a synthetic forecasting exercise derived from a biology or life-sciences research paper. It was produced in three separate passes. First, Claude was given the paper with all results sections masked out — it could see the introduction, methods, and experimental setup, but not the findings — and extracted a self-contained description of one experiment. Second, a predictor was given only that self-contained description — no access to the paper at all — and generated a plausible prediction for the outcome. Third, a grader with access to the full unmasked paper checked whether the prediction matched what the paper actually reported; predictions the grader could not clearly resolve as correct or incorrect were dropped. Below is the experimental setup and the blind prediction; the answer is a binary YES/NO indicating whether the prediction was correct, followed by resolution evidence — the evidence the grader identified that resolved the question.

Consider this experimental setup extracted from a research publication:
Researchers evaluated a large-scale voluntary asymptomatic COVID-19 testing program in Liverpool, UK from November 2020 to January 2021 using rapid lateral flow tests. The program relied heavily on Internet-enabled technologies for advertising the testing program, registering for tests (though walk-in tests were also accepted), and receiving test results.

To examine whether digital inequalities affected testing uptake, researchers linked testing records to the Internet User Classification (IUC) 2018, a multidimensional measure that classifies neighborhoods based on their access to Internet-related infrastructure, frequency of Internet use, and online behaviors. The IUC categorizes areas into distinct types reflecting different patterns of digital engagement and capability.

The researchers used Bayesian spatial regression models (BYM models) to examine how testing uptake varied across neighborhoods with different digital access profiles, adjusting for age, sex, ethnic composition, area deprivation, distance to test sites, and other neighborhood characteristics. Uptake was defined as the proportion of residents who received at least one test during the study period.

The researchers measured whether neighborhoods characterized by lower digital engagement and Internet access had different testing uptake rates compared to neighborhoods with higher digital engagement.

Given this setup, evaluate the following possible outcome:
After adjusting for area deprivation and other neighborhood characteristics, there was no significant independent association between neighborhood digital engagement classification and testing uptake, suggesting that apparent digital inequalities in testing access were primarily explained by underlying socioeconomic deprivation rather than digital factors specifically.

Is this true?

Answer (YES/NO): NO